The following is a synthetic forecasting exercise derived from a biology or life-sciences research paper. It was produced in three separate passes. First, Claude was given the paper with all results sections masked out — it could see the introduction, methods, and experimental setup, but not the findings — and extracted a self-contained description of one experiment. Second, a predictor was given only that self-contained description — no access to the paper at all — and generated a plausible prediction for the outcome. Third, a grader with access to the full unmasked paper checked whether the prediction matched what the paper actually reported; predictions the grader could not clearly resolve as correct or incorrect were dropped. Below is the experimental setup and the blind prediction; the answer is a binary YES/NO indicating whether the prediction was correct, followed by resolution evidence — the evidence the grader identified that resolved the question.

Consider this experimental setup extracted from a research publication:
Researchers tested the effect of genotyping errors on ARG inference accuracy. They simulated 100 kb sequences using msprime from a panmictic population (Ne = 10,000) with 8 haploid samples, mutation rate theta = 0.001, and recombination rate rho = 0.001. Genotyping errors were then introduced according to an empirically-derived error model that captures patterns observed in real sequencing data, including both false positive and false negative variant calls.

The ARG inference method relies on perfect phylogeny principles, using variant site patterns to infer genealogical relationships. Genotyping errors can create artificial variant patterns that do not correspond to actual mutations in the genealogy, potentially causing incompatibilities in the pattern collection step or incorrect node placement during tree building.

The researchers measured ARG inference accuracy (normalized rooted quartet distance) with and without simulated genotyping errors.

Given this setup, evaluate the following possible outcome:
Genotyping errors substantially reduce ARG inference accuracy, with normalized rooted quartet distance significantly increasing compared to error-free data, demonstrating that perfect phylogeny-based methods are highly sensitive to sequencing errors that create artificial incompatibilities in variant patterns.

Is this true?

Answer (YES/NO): NO